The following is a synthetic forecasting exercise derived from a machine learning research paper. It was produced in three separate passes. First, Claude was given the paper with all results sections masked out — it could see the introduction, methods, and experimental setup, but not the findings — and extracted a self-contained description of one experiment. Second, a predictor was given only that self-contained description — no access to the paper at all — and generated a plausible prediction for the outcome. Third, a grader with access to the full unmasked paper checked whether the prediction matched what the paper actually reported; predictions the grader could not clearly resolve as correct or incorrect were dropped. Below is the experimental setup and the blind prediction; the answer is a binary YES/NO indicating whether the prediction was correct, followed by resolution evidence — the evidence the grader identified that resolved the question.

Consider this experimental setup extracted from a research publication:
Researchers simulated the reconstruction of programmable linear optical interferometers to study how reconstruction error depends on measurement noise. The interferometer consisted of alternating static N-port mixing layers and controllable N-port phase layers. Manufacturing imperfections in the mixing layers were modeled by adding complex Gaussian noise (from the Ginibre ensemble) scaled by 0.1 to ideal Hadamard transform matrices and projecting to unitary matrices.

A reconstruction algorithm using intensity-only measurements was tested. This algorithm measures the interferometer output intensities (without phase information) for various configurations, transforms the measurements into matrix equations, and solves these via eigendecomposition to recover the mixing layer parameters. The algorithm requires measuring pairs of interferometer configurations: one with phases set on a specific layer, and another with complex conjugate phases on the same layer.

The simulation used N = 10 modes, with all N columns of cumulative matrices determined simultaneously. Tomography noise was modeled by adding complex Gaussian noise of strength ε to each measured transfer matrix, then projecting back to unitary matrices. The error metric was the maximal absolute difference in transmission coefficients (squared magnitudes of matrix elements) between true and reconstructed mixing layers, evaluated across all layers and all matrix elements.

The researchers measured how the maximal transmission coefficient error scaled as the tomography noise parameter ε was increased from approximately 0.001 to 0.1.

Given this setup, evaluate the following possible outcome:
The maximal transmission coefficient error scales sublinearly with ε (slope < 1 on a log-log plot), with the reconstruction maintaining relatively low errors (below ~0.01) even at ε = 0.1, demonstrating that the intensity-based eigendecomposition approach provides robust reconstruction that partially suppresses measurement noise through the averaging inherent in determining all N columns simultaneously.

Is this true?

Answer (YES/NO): NO